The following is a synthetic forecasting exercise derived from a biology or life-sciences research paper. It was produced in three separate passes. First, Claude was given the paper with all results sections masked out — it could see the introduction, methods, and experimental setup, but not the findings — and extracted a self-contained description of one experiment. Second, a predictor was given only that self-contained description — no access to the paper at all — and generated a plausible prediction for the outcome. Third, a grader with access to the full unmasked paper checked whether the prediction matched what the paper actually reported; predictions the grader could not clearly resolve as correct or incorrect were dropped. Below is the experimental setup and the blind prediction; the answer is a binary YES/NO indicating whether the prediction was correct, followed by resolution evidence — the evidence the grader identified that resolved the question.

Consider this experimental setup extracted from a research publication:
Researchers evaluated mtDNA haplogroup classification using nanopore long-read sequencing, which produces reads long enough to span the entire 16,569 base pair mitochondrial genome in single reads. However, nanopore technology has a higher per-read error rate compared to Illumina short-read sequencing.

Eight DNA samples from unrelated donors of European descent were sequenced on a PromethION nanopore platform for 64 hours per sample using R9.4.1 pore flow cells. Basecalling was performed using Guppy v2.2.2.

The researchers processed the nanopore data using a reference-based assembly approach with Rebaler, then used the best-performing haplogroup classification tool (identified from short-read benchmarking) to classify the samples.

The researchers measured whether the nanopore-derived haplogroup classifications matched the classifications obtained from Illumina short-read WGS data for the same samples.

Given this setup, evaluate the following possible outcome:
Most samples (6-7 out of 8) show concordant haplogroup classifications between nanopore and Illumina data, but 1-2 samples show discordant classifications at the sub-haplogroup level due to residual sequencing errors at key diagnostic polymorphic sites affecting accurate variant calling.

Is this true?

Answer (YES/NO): NO